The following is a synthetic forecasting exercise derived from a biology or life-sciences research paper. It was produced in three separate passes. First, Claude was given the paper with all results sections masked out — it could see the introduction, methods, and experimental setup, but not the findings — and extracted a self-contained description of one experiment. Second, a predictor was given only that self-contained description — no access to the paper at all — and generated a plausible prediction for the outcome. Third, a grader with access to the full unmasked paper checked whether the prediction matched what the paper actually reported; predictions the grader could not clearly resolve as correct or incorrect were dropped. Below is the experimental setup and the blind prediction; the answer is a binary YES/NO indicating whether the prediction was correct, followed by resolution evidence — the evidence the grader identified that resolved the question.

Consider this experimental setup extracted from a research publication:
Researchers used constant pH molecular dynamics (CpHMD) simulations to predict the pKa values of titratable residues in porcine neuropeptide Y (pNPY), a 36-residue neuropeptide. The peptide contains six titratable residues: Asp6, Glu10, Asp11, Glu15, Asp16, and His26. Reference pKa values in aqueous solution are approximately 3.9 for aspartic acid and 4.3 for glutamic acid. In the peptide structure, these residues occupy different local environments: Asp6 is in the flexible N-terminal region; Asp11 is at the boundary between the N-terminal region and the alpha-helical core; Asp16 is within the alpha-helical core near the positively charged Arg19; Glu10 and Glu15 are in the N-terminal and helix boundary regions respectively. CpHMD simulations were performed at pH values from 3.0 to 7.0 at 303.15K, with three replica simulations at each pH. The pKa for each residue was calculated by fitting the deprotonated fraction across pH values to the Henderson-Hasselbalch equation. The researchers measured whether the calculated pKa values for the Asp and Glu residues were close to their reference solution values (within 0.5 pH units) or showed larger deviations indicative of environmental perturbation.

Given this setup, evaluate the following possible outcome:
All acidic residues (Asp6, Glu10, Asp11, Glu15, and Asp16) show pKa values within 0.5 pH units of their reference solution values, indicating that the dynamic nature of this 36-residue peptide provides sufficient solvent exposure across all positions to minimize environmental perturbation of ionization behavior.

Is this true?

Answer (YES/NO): NO